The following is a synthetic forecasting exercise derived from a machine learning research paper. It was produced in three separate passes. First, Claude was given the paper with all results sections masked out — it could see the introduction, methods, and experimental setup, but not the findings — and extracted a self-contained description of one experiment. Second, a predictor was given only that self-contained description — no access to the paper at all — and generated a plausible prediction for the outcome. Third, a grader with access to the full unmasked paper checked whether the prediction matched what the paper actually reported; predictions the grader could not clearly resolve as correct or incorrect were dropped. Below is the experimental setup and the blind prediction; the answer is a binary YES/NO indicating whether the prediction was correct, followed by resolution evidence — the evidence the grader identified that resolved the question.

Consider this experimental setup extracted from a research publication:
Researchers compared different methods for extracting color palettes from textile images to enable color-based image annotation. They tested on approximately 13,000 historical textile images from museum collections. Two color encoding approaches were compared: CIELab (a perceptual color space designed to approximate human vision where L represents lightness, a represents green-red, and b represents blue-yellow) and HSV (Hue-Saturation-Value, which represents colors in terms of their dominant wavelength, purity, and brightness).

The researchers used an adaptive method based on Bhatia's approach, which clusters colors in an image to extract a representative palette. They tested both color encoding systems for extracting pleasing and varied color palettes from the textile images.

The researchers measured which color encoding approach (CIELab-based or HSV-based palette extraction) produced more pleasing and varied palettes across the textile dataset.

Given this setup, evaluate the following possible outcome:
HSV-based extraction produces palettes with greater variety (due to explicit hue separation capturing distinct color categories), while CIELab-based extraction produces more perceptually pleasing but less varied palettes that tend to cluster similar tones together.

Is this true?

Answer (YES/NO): NO